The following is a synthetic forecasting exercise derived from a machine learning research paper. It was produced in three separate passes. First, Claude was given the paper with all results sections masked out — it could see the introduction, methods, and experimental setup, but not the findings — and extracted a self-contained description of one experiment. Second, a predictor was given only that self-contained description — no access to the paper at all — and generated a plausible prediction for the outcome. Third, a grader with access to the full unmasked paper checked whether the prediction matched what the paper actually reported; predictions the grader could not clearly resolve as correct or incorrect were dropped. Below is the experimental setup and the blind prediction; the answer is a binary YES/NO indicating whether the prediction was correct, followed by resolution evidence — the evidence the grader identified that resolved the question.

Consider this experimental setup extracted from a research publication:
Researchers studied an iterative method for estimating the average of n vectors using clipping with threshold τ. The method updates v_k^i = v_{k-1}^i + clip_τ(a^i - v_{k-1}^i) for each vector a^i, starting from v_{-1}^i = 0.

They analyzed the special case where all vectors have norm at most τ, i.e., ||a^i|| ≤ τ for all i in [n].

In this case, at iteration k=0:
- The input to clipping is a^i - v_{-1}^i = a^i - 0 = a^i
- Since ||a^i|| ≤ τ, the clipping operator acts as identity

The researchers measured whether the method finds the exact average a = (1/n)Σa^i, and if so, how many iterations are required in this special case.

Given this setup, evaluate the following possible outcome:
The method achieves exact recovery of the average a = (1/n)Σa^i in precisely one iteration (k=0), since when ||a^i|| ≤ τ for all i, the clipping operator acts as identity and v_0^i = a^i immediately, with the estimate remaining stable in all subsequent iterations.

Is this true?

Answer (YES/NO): YES